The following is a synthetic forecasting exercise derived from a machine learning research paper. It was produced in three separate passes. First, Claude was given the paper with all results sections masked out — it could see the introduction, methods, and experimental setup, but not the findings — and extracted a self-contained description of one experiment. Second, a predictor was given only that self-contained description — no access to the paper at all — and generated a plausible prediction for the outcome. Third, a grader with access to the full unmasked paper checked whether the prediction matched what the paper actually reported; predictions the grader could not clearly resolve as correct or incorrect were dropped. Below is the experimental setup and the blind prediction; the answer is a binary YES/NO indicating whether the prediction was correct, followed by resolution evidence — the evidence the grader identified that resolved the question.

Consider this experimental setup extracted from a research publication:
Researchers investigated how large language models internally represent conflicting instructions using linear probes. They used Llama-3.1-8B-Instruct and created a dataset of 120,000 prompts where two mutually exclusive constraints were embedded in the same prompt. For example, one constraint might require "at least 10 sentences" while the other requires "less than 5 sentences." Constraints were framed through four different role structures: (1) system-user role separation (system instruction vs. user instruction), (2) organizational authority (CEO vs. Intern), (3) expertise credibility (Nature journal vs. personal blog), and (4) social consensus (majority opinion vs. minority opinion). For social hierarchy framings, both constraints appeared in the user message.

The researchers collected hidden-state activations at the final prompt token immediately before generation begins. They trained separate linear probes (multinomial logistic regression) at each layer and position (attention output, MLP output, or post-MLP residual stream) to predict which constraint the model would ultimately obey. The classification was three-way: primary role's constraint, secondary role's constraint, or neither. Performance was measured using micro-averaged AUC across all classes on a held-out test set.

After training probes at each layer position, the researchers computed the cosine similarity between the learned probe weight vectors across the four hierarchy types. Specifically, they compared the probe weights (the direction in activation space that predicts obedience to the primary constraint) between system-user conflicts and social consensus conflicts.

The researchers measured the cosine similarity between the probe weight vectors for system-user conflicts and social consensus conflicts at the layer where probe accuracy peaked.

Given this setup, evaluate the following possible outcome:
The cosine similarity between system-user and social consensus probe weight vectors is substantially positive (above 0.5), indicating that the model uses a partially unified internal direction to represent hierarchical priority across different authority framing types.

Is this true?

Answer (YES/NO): NO